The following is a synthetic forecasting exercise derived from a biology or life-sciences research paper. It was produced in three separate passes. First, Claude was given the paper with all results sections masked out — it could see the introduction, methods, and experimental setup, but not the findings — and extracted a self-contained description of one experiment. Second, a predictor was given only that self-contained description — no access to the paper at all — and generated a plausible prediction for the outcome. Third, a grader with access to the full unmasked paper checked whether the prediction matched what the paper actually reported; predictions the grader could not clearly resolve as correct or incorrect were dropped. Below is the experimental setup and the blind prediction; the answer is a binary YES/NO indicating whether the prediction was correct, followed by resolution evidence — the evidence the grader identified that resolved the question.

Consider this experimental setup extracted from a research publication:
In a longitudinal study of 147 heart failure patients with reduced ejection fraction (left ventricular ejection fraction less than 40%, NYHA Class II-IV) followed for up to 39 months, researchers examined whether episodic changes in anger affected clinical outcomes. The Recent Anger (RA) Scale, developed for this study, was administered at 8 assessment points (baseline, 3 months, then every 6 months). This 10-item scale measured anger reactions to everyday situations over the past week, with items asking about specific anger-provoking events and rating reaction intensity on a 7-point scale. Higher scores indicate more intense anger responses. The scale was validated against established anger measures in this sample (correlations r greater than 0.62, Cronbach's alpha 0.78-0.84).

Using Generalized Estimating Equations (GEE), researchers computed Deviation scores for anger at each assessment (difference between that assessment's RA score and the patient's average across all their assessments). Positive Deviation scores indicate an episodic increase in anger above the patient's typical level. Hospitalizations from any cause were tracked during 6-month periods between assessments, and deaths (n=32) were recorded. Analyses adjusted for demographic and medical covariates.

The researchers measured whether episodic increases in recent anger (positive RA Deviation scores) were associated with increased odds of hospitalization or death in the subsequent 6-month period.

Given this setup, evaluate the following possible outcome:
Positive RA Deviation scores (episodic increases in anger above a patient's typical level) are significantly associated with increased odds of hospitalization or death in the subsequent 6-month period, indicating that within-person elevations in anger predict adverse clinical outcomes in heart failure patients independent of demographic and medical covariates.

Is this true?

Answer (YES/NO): NO